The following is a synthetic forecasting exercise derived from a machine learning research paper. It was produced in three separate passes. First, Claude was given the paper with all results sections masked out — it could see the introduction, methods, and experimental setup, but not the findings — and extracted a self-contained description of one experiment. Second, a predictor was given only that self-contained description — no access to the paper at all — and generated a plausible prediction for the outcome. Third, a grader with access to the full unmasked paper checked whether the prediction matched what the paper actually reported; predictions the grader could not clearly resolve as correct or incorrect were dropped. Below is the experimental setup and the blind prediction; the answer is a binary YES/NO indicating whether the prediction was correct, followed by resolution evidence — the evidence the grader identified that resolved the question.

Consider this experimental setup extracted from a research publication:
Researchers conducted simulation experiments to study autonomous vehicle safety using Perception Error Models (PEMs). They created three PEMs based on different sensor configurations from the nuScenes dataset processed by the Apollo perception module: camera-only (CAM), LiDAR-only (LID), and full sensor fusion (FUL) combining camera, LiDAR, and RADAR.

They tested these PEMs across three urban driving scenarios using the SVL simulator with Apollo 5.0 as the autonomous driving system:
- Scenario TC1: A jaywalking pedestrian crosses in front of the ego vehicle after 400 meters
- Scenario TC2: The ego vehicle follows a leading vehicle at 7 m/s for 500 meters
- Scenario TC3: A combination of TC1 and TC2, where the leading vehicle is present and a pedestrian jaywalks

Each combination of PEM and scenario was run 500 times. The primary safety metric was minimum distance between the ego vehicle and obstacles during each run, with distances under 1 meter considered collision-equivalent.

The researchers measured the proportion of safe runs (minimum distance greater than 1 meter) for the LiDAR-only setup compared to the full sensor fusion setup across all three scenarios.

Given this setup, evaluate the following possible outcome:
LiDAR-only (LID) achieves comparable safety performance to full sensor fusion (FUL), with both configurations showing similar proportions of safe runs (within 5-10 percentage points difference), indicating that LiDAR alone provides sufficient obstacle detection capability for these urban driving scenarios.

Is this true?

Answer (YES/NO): YES